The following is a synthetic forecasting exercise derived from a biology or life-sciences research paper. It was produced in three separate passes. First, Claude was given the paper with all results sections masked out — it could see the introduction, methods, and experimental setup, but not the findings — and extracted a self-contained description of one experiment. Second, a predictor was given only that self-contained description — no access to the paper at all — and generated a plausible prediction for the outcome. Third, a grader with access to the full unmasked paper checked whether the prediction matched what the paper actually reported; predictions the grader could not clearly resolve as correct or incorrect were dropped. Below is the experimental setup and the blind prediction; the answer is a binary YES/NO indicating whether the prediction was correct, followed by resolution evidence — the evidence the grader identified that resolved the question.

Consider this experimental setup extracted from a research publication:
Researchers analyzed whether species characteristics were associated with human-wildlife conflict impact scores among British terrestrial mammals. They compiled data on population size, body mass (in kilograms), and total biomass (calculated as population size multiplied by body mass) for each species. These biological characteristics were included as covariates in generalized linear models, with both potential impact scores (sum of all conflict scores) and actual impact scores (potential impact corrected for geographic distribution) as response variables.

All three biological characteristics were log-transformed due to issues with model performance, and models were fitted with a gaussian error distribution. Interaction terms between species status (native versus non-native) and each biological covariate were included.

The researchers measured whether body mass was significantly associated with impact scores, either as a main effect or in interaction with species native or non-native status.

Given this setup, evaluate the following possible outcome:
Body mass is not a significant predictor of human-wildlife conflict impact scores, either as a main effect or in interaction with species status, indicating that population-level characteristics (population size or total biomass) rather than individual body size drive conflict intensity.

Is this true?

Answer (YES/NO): NO